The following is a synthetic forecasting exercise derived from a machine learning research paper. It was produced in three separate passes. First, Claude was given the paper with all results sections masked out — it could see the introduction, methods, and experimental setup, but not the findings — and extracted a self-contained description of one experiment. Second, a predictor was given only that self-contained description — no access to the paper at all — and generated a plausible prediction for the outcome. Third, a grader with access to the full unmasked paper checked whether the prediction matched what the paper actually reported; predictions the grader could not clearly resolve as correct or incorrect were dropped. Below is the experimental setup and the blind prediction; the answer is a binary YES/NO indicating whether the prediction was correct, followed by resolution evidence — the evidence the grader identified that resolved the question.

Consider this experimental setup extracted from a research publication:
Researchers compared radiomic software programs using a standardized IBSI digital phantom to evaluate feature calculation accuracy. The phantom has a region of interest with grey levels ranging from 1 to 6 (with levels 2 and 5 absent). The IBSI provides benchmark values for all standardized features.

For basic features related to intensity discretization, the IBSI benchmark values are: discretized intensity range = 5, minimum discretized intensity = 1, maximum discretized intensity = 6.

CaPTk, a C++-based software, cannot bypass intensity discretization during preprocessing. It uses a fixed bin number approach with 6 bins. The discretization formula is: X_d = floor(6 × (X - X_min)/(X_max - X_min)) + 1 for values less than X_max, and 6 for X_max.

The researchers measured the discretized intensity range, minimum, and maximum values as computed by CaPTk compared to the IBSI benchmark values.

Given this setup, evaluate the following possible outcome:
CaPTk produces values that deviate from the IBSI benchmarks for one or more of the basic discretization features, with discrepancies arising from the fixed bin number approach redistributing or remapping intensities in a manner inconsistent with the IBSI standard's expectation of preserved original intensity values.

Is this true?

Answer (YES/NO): YES